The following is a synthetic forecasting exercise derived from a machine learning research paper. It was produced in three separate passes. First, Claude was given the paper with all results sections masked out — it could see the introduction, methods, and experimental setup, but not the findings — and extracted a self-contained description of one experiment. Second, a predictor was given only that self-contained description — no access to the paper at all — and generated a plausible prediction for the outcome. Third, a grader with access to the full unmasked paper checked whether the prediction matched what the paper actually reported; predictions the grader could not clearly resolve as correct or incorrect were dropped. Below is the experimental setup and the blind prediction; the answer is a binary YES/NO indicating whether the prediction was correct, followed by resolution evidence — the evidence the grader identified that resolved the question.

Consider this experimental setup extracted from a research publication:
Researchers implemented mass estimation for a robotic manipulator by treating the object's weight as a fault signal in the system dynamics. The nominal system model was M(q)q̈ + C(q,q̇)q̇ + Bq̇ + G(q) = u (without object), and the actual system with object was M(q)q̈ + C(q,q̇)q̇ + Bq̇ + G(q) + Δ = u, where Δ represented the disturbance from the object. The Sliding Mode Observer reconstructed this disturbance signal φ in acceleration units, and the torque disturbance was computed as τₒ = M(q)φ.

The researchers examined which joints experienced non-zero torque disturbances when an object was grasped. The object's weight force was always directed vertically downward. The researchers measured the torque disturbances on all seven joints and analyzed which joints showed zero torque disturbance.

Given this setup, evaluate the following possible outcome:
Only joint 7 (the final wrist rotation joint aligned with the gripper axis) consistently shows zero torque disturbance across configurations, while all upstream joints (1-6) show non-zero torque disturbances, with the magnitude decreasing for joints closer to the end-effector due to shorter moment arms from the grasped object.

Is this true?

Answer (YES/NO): NO